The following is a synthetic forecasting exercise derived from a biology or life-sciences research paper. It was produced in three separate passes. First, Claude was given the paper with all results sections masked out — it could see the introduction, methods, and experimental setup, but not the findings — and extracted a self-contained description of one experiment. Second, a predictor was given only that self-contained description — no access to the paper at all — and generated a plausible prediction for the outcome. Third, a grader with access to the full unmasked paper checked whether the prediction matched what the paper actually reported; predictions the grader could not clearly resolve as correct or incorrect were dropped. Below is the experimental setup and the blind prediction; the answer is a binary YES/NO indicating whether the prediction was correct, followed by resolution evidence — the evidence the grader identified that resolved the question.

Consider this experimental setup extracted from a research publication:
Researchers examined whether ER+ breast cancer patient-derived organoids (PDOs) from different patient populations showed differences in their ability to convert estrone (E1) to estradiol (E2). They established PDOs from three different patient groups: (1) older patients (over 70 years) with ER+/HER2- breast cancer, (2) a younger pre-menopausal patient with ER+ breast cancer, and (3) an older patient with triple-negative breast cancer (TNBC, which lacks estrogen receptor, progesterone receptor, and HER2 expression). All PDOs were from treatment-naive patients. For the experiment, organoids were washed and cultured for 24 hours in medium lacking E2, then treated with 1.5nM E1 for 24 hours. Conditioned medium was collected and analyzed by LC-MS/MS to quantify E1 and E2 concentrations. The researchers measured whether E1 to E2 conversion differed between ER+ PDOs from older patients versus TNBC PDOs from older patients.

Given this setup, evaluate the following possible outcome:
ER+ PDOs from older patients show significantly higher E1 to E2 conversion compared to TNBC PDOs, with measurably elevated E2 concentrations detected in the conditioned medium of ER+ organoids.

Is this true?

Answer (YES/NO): YES